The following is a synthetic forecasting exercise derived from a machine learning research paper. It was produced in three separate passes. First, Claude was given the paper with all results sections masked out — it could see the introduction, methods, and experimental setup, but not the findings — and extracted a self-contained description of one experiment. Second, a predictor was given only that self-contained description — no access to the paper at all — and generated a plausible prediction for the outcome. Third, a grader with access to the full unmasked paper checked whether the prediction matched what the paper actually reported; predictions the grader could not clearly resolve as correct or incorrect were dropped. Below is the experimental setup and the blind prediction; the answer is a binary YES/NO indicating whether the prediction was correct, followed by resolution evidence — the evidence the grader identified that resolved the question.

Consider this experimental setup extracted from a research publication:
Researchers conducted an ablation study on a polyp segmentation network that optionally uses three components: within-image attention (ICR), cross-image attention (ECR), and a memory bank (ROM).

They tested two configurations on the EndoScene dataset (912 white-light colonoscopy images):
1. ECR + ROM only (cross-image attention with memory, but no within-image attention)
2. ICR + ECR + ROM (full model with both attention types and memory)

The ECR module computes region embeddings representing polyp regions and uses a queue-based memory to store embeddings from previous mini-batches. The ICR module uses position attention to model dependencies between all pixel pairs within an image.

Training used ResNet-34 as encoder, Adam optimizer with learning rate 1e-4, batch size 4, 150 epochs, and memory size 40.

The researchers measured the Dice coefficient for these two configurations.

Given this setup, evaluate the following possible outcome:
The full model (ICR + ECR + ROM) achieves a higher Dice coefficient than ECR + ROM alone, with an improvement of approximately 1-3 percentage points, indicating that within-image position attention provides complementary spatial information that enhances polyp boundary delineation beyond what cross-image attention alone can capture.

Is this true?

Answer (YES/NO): NO